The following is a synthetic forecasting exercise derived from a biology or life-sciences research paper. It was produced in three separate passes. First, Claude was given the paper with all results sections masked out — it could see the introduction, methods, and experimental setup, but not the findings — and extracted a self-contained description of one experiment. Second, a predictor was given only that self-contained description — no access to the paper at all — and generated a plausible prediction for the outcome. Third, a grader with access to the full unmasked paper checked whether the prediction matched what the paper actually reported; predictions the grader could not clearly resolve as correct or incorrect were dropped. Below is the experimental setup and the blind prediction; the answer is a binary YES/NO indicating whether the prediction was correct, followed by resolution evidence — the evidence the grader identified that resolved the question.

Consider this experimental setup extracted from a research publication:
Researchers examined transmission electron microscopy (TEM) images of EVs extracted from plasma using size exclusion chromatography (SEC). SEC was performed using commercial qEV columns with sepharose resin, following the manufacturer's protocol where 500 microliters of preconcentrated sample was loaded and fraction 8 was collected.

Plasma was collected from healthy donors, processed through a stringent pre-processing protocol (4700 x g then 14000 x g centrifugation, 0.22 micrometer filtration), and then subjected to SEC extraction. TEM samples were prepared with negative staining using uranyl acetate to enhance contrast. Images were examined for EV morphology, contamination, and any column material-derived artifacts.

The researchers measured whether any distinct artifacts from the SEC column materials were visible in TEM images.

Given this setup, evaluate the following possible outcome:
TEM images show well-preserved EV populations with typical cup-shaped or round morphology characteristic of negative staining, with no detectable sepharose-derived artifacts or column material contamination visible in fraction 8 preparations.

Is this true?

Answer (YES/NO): NO